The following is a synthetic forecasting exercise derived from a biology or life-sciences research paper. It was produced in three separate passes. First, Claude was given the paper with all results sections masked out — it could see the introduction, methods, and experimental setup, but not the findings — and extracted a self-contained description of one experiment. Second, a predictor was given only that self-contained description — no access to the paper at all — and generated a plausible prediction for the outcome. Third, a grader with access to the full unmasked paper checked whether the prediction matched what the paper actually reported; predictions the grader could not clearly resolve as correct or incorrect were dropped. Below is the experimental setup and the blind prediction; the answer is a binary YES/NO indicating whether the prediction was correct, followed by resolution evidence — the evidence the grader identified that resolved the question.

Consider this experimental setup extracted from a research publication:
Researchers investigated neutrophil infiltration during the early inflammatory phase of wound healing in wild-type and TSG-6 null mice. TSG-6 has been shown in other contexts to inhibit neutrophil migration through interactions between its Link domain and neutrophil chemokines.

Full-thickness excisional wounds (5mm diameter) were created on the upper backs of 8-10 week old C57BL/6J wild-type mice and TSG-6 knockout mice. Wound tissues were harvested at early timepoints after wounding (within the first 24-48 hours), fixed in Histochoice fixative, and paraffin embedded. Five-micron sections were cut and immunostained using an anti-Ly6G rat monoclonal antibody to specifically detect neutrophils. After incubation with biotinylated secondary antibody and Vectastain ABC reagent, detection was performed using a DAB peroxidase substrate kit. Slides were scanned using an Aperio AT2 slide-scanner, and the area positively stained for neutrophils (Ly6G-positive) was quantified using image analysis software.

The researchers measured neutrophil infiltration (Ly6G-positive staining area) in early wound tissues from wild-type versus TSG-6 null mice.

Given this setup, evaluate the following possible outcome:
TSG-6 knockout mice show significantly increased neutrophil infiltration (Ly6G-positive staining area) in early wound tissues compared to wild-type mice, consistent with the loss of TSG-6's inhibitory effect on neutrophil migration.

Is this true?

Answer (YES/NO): NO